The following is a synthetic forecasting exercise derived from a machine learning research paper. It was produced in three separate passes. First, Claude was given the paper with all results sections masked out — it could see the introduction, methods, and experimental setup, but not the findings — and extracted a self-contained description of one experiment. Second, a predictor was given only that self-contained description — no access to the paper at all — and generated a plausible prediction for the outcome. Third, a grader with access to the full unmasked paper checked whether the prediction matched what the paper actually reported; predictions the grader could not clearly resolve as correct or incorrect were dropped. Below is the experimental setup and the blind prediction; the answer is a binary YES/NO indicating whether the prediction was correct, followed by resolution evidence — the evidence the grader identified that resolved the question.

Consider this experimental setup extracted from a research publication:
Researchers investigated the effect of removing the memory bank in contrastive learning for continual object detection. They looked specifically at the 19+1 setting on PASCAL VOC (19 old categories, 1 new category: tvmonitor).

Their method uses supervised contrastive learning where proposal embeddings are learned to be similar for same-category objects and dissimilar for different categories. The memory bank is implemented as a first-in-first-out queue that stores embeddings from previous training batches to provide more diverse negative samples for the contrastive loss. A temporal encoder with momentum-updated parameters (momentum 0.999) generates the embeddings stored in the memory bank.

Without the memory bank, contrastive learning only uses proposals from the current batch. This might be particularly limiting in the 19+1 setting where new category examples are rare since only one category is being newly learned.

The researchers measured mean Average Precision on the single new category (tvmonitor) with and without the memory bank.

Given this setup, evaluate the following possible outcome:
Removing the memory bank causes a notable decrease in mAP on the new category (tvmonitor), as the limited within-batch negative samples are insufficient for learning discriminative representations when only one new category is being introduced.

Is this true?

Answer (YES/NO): NO